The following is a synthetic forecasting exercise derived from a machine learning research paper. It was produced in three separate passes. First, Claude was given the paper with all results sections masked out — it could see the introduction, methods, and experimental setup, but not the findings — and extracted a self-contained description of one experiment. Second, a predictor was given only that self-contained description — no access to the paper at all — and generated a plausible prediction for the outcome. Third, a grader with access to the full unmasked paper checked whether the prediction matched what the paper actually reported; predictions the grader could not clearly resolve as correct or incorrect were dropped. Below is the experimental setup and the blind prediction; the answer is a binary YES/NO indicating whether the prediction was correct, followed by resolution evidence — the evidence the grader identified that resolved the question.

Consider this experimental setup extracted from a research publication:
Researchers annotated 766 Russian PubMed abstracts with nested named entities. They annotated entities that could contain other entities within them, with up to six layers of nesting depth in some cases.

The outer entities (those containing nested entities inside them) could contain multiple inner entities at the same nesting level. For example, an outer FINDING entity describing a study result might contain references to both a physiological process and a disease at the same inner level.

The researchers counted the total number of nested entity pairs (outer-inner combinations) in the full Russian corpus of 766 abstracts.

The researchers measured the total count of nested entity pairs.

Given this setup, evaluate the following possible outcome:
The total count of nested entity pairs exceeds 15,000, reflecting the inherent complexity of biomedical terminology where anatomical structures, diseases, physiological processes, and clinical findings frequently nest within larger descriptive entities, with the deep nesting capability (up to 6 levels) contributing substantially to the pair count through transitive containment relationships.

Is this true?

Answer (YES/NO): YES